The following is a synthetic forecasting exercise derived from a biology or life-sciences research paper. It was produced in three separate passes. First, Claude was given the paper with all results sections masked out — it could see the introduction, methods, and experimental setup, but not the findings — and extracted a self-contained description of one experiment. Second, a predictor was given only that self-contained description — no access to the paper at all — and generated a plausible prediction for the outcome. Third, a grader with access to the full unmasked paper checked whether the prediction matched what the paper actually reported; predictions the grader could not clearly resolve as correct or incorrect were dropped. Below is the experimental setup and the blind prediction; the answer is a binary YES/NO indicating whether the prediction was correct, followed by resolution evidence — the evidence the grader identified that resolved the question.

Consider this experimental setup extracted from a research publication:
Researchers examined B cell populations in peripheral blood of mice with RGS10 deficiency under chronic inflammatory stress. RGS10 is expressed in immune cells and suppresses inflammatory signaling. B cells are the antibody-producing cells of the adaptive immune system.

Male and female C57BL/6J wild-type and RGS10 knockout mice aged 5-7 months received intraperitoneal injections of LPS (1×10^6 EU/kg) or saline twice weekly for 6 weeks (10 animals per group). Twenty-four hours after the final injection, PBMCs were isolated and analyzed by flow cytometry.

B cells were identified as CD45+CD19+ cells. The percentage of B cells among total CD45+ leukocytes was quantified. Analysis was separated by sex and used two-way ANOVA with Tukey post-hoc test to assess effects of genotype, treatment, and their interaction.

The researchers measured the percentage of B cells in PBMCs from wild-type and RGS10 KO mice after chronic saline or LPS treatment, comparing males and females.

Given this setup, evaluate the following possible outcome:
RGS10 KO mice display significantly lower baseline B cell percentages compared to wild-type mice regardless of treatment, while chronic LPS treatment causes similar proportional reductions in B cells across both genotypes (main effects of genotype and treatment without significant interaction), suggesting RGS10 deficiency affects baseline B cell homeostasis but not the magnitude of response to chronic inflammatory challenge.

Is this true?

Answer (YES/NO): NO